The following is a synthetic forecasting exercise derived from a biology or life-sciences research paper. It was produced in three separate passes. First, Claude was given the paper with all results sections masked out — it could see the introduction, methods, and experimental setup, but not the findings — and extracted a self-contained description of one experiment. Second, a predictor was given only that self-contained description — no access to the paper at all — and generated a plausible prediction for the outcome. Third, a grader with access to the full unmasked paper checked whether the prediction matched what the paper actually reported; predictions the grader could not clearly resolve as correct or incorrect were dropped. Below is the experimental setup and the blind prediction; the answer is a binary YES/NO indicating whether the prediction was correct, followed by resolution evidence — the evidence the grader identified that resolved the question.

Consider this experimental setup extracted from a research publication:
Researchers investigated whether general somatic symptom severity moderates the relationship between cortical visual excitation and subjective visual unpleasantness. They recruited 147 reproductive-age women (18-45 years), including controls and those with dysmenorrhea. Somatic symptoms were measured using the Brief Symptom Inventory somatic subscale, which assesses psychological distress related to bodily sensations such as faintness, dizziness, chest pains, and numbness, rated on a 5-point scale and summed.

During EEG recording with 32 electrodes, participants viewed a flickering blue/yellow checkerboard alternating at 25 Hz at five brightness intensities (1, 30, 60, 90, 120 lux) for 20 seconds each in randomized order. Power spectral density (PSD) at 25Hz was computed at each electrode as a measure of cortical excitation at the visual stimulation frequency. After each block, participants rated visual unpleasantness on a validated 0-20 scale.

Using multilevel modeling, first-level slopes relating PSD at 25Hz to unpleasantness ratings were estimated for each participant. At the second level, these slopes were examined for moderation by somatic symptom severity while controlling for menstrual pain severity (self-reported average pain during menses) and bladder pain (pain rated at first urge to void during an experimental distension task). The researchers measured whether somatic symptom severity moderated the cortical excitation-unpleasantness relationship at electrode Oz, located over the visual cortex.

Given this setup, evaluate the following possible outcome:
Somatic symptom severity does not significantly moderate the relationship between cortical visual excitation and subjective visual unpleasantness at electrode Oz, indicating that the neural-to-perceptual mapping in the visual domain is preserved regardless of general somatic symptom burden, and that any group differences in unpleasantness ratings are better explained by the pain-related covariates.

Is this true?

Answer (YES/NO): YES